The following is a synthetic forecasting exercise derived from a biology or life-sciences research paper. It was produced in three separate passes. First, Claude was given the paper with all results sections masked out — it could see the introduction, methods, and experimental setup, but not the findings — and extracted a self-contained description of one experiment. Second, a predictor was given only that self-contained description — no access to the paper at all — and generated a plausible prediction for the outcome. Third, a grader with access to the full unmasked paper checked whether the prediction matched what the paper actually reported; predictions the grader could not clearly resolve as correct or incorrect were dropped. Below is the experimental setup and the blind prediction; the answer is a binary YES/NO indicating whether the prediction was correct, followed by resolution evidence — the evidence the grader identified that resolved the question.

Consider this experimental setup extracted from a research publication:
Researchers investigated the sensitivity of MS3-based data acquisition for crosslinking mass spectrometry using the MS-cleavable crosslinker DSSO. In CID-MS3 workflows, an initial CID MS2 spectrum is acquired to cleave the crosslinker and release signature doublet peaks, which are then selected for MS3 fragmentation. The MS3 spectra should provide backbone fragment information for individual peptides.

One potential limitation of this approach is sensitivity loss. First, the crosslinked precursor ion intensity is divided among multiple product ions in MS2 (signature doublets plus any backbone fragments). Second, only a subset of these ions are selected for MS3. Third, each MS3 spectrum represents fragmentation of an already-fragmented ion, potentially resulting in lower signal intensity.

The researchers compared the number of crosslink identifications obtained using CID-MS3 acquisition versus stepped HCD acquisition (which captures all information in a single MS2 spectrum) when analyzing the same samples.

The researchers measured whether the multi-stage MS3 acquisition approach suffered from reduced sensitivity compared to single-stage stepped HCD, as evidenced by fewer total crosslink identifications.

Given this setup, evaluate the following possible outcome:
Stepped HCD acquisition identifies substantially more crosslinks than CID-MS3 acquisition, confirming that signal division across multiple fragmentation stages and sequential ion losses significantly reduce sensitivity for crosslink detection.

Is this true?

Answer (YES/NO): NO